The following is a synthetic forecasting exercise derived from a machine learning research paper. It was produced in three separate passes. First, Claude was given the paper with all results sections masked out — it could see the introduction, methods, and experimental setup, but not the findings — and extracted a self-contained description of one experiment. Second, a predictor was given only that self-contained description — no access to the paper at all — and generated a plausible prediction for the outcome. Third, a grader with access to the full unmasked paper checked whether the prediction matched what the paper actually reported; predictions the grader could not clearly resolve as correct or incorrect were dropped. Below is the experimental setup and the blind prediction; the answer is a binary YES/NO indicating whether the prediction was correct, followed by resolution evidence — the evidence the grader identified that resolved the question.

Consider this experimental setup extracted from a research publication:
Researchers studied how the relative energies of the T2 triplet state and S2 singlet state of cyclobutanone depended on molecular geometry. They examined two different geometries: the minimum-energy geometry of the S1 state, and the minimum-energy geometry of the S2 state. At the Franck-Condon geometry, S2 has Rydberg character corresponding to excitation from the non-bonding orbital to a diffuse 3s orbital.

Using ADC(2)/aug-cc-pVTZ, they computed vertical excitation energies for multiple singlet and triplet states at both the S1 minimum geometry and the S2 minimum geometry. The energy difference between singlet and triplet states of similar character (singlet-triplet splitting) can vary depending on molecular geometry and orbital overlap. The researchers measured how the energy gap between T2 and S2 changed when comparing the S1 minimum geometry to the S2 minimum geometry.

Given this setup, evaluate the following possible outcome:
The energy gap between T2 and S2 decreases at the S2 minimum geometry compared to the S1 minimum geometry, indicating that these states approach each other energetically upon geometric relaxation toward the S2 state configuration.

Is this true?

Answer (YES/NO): YES